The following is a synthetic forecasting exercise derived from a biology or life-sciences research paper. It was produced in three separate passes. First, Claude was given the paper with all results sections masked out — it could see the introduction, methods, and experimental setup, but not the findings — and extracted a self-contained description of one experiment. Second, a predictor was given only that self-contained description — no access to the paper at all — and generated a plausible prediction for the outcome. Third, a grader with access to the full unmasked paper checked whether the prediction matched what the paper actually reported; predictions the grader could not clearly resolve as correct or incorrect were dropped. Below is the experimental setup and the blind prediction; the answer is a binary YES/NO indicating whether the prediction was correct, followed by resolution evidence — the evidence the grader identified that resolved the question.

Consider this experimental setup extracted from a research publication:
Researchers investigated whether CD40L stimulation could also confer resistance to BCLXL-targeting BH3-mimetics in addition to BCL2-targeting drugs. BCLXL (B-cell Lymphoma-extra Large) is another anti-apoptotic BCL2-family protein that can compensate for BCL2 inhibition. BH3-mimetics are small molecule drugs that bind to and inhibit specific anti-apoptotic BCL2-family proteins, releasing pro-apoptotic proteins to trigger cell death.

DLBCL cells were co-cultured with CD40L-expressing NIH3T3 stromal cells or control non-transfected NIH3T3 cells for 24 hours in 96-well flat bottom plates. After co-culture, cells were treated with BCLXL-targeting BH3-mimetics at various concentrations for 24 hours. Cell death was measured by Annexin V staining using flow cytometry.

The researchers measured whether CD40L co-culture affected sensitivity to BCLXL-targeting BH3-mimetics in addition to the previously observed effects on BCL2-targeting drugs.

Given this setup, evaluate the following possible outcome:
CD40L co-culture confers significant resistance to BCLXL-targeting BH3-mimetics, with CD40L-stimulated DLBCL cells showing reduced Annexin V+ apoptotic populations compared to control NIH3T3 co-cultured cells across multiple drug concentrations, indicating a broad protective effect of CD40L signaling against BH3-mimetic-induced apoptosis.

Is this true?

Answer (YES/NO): YES